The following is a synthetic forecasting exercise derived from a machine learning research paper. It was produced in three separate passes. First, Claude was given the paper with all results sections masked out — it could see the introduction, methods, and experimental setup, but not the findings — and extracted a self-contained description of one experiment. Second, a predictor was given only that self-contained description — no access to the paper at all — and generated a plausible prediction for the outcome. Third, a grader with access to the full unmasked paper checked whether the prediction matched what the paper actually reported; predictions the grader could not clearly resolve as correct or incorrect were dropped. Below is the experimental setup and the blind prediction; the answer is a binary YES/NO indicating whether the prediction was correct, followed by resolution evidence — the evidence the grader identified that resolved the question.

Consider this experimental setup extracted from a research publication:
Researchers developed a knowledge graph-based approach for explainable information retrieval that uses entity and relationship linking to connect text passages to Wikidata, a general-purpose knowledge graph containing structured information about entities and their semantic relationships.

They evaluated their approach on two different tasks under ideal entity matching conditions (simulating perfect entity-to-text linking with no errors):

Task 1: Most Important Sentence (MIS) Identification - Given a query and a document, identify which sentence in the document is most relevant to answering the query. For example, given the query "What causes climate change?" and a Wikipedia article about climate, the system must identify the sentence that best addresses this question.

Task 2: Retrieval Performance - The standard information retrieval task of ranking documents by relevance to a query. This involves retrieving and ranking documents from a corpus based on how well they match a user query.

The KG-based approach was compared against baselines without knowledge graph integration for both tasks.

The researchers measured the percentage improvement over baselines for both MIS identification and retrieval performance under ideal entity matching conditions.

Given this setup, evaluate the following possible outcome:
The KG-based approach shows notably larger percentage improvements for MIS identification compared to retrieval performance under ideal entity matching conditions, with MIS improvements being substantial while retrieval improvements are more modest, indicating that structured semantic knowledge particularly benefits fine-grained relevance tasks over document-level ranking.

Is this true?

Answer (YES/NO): YES